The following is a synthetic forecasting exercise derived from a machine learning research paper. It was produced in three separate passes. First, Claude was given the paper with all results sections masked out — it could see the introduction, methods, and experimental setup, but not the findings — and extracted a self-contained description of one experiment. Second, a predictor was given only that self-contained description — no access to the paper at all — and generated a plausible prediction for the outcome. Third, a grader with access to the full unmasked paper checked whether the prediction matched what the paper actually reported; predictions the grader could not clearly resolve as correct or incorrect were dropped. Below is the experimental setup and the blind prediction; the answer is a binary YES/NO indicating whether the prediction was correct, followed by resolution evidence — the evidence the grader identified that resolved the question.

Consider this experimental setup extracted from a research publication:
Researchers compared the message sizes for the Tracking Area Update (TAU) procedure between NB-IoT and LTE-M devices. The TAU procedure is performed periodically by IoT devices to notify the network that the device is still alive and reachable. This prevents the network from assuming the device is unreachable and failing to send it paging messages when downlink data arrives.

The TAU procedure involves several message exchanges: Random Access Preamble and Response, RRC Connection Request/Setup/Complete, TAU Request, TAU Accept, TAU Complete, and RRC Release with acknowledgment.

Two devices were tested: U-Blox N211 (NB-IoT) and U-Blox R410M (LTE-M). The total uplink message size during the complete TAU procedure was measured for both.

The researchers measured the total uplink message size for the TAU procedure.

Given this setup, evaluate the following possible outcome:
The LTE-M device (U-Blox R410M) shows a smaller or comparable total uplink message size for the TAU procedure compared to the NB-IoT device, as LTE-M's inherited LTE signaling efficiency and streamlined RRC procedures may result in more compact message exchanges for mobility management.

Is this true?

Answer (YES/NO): NO